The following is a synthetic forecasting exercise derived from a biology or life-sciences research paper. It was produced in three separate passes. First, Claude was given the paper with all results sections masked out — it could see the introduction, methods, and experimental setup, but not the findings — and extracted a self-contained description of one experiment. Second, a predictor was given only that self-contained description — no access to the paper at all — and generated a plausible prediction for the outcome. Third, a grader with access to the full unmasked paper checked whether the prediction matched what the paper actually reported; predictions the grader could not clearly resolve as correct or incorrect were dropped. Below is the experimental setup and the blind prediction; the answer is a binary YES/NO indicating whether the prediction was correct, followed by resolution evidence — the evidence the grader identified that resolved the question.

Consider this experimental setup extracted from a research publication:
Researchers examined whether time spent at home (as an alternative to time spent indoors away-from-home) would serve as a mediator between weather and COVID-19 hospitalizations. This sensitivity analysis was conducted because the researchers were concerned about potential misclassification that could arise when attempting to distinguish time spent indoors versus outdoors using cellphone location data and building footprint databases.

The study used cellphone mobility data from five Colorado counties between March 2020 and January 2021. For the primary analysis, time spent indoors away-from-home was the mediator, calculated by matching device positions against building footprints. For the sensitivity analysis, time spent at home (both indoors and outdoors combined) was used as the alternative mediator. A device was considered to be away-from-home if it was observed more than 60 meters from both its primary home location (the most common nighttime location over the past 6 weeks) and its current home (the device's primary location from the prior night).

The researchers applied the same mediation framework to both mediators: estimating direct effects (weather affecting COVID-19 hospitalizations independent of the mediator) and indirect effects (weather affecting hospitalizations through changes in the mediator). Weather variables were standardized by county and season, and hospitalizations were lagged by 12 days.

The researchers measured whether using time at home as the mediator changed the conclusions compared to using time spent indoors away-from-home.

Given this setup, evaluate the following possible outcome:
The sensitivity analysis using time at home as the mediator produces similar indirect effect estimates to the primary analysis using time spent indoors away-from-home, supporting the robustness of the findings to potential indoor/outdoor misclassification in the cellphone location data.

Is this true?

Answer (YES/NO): YES